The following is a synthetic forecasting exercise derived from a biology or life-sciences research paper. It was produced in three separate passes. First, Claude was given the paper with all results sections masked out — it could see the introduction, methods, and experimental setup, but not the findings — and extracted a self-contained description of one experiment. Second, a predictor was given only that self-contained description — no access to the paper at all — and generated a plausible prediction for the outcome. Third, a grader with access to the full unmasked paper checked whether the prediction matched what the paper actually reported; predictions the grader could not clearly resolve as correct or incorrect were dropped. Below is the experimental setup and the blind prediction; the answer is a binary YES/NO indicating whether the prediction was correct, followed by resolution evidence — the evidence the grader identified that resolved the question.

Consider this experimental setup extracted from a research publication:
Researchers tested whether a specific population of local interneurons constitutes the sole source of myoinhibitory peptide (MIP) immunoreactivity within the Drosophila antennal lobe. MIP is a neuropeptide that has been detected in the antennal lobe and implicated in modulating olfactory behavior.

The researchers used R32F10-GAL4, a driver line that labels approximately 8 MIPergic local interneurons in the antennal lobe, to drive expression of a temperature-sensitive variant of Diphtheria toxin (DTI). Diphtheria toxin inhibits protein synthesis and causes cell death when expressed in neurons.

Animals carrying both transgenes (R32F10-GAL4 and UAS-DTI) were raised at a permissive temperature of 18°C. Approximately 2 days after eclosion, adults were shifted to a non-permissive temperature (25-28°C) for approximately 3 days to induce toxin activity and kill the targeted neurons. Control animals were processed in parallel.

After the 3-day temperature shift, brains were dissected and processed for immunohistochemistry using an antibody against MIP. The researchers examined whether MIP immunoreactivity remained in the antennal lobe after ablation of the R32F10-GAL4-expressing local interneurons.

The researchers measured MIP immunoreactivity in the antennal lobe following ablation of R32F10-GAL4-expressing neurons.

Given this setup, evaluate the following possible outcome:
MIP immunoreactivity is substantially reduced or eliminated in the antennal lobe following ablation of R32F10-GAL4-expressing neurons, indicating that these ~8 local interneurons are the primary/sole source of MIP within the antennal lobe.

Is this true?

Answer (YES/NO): YES